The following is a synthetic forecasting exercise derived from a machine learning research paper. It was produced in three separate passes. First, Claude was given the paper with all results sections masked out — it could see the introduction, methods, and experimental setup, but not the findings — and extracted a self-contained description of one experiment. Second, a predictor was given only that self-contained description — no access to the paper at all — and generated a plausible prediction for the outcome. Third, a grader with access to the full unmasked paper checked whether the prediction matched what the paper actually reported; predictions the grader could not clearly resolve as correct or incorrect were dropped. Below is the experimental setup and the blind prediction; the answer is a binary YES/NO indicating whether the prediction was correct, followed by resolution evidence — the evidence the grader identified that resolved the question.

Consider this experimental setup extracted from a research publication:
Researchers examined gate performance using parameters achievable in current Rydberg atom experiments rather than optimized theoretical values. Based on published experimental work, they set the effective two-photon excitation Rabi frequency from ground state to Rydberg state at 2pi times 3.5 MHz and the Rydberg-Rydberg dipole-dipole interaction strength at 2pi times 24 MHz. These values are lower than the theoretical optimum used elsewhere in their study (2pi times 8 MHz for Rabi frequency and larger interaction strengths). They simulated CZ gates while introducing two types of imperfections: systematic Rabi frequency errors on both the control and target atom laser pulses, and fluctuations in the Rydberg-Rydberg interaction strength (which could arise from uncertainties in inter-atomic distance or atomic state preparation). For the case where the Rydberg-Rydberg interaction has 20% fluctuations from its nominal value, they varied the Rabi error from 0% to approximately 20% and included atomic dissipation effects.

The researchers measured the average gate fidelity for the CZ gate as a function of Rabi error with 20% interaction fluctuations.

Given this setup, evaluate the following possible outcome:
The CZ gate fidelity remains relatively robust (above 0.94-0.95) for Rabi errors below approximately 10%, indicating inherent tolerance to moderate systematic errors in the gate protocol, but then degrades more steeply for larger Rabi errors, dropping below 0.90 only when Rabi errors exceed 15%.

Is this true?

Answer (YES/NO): NO